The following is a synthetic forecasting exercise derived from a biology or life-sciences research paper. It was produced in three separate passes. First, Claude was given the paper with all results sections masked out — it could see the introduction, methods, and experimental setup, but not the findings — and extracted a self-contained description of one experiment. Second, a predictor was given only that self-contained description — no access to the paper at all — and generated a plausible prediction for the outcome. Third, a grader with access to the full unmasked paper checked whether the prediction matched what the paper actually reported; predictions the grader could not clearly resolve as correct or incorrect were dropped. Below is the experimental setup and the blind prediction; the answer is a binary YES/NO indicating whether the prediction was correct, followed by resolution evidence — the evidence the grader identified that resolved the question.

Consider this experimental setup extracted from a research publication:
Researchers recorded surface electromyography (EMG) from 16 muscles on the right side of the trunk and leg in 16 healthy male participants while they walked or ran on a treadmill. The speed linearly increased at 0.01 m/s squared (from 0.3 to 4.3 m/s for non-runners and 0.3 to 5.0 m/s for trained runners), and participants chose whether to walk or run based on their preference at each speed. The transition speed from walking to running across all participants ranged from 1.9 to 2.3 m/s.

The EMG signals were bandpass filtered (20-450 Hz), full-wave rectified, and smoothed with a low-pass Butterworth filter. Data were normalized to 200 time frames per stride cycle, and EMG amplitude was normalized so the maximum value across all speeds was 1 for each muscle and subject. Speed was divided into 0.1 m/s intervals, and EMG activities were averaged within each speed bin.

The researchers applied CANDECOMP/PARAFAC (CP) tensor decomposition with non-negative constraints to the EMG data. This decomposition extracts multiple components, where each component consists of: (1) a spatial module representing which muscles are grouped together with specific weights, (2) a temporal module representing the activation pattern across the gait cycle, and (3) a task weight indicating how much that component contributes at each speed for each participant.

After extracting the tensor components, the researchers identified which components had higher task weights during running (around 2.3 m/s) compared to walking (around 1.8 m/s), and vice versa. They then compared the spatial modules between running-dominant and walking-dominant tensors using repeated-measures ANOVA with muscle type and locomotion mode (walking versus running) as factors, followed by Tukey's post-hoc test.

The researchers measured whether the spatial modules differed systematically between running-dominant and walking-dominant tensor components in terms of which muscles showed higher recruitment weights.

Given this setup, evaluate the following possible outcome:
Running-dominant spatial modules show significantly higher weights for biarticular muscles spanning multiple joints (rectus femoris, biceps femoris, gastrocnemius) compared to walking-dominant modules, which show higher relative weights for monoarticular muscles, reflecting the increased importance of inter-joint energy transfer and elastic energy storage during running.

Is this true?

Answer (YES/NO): NO